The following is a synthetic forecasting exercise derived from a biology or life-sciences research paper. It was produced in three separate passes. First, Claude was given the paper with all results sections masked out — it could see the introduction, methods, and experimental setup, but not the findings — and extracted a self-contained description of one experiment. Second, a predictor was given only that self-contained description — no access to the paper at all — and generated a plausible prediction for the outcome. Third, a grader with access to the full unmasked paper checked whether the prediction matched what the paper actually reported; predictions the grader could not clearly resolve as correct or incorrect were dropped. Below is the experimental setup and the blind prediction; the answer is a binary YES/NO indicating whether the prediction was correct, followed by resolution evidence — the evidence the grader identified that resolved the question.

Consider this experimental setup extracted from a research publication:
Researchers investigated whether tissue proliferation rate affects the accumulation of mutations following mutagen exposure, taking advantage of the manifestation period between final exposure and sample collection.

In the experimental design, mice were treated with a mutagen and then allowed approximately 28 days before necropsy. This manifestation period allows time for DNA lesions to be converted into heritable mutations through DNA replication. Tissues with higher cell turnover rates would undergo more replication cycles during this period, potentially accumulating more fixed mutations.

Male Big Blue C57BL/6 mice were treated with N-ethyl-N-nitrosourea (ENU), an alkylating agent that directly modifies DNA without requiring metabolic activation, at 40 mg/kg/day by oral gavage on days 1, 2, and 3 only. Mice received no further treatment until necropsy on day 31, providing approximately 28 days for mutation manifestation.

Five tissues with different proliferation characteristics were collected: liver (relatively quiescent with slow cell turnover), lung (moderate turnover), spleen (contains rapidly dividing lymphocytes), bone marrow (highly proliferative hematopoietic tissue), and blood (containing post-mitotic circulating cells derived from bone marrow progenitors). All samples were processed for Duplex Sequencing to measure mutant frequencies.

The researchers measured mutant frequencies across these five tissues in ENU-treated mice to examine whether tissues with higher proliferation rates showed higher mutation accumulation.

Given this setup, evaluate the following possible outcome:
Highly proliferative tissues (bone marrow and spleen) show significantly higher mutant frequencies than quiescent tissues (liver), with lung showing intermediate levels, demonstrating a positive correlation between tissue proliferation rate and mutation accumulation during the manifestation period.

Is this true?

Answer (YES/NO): NO